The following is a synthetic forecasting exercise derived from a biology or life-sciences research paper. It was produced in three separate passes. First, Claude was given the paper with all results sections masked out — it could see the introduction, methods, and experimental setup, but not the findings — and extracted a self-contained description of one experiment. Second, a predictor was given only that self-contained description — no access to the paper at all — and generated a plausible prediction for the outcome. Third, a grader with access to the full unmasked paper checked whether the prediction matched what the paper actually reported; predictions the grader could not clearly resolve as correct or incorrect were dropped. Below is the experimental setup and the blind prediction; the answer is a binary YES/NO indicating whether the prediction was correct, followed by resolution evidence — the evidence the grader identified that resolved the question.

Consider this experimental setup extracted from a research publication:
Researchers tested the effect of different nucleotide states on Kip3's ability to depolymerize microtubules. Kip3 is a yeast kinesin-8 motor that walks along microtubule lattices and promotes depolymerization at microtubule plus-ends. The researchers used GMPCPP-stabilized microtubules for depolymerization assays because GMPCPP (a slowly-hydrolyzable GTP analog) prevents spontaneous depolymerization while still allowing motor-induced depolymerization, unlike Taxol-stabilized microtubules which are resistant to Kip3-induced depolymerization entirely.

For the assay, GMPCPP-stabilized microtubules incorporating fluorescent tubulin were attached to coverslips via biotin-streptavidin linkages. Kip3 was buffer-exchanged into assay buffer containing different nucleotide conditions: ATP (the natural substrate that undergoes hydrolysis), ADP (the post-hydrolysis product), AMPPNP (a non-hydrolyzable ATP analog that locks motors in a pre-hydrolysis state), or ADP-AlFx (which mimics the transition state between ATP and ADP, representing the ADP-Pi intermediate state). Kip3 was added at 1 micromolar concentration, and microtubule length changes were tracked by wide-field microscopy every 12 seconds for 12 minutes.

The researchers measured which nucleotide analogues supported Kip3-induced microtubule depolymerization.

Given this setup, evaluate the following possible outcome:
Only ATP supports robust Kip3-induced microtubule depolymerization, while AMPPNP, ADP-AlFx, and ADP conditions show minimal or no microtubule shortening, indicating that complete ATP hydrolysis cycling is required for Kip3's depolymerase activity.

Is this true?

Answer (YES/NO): NO